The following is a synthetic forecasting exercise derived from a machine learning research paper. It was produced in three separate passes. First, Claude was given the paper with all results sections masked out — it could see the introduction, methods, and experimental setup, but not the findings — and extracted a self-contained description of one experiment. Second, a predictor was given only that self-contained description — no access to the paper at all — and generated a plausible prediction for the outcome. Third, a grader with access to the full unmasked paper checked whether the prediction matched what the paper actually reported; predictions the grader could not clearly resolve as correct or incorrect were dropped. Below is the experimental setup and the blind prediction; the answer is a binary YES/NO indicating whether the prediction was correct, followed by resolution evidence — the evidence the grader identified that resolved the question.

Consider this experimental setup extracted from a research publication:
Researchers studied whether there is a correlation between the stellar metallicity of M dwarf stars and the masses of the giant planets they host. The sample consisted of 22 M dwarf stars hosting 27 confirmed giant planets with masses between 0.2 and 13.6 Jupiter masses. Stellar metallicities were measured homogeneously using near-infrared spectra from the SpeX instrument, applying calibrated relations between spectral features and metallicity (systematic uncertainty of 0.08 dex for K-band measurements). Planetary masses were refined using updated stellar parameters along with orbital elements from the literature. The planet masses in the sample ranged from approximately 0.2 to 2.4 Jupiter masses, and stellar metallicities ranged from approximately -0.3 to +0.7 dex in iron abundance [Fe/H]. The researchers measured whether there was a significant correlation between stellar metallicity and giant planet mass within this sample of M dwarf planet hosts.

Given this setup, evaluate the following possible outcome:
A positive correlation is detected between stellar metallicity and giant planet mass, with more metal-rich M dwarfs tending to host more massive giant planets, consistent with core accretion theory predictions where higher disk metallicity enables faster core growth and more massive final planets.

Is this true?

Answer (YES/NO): NO